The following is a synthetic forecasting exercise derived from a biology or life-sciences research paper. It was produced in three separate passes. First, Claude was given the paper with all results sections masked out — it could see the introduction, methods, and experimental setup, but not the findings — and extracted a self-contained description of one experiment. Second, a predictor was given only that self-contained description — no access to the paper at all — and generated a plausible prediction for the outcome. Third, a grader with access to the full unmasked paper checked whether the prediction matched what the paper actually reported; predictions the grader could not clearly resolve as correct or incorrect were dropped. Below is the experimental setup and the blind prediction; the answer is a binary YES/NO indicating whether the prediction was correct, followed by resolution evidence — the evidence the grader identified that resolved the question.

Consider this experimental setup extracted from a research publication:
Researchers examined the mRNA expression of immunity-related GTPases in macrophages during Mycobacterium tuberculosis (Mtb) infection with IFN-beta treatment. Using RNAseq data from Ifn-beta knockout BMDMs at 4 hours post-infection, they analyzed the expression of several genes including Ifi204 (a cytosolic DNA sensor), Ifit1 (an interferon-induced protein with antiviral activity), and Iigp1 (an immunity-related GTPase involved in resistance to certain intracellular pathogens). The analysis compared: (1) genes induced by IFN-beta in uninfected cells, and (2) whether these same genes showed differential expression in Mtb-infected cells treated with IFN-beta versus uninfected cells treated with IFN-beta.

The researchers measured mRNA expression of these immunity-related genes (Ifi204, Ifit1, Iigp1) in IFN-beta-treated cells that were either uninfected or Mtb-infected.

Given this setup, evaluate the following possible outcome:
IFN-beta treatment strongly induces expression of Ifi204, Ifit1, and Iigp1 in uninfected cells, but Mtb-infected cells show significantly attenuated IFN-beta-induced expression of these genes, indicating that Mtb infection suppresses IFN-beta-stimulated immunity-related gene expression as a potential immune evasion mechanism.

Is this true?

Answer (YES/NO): YES